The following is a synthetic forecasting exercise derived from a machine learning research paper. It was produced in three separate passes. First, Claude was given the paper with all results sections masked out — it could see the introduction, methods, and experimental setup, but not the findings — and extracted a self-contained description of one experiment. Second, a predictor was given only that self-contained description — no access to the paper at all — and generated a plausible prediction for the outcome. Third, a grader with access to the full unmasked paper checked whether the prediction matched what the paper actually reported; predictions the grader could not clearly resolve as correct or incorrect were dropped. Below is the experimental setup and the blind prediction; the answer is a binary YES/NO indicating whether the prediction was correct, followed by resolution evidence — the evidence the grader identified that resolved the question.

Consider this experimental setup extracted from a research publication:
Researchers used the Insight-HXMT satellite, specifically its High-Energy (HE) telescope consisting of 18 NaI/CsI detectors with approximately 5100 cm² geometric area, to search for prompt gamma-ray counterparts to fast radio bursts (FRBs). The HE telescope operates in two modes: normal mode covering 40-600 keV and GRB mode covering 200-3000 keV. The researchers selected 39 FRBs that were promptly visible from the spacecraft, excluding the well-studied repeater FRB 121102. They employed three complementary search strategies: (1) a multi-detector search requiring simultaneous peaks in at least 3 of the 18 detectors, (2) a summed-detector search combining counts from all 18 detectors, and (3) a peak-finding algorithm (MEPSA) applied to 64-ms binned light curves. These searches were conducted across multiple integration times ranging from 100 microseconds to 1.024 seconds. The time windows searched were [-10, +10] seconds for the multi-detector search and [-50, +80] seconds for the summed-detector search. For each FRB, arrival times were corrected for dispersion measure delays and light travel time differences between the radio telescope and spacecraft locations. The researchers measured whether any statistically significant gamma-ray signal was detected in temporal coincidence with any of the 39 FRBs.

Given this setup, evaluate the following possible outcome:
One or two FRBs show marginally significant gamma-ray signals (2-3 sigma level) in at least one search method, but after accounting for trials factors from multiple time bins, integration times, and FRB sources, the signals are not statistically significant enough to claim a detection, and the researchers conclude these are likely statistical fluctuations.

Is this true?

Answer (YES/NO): NO